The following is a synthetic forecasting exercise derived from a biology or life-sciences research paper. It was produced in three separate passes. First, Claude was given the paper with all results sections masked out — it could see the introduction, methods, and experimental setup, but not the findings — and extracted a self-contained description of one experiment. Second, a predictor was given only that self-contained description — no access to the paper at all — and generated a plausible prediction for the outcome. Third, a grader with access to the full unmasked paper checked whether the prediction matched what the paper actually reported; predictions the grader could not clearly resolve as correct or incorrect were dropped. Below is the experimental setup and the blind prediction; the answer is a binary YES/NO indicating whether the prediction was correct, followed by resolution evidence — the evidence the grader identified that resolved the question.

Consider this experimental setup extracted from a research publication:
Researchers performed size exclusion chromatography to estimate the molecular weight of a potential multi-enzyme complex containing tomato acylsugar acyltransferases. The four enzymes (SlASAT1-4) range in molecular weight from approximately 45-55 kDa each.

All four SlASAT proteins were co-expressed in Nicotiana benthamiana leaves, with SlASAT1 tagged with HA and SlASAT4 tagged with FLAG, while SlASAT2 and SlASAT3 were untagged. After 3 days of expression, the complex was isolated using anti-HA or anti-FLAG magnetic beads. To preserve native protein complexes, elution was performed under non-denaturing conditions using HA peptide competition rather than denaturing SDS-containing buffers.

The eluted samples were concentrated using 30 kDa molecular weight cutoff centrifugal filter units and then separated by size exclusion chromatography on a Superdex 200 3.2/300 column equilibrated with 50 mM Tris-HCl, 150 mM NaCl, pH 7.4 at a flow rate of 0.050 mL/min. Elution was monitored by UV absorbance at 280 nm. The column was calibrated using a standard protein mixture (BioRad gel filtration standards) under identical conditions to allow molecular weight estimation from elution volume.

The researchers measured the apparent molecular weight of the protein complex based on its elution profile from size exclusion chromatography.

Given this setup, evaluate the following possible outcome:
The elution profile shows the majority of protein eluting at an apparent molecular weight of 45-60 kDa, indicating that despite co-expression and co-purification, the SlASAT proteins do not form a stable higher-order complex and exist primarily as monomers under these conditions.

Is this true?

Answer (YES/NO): NO